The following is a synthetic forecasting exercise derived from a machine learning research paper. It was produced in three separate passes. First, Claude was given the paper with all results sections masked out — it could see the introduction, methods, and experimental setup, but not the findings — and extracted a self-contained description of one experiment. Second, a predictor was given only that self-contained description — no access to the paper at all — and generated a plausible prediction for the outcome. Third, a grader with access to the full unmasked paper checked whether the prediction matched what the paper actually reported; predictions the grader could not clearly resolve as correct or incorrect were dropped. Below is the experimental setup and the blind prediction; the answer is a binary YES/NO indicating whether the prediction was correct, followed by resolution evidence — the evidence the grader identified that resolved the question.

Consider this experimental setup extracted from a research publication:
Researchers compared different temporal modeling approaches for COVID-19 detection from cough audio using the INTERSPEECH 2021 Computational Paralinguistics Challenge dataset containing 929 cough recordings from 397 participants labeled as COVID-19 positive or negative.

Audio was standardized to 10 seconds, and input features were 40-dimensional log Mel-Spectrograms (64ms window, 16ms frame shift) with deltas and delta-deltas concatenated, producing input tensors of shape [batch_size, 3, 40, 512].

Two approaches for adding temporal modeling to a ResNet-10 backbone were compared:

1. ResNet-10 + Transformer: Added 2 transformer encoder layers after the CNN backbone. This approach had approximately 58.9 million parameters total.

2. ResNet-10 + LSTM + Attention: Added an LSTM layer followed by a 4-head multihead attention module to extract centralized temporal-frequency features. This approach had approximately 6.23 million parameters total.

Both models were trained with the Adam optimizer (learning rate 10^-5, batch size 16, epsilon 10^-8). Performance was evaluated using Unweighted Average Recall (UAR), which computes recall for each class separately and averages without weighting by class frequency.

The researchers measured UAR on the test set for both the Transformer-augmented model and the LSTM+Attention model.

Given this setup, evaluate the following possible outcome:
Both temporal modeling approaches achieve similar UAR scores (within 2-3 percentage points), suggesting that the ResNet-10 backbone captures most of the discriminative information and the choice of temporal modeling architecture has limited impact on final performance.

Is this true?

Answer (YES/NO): NO